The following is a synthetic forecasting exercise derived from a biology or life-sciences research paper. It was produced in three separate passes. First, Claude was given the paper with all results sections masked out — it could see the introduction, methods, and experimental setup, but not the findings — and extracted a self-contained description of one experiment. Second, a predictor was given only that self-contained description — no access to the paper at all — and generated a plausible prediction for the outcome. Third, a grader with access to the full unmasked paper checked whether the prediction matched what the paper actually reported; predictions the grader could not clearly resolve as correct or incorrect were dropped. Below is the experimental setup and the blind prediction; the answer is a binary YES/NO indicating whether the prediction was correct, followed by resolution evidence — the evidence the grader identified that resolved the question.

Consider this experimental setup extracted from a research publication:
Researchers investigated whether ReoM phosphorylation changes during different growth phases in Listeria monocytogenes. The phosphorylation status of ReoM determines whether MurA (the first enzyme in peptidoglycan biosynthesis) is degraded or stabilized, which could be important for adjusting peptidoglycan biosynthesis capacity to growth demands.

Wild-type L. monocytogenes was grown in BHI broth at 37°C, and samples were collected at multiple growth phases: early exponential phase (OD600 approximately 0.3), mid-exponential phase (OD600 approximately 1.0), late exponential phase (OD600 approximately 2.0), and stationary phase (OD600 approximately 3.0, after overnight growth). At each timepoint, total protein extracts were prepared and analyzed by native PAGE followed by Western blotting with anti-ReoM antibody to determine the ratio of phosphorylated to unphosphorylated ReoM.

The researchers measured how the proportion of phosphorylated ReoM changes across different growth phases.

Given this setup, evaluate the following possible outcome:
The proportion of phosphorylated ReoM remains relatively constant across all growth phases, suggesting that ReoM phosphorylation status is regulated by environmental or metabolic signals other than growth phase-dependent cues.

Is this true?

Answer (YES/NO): NO